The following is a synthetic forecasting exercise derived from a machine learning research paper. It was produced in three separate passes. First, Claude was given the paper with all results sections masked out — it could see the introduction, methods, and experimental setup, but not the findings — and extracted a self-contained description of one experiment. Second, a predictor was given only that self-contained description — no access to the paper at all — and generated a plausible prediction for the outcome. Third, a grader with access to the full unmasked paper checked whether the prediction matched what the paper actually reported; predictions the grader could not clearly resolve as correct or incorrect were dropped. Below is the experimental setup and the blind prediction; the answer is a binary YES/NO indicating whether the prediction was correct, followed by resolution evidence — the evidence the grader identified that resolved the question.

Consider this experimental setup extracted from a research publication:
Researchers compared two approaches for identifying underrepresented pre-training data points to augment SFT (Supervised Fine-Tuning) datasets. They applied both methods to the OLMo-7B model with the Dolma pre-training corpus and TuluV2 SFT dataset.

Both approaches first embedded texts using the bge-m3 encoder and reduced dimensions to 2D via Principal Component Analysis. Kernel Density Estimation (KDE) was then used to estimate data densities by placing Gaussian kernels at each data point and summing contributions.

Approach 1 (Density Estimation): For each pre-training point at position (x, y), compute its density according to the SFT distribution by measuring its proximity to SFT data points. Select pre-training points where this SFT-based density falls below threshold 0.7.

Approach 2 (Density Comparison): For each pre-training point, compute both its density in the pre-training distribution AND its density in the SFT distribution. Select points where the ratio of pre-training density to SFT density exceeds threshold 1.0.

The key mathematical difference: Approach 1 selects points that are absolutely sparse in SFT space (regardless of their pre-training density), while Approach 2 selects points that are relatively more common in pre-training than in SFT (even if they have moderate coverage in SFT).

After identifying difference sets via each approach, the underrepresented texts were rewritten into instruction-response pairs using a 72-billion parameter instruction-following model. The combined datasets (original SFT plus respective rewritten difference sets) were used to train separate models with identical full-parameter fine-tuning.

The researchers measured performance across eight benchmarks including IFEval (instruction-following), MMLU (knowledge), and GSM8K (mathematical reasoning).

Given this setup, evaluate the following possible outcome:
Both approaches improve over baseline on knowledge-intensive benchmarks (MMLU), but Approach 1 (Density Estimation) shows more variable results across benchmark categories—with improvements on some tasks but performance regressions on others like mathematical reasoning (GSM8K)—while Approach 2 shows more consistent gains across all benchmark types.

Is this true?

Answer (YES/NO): NO